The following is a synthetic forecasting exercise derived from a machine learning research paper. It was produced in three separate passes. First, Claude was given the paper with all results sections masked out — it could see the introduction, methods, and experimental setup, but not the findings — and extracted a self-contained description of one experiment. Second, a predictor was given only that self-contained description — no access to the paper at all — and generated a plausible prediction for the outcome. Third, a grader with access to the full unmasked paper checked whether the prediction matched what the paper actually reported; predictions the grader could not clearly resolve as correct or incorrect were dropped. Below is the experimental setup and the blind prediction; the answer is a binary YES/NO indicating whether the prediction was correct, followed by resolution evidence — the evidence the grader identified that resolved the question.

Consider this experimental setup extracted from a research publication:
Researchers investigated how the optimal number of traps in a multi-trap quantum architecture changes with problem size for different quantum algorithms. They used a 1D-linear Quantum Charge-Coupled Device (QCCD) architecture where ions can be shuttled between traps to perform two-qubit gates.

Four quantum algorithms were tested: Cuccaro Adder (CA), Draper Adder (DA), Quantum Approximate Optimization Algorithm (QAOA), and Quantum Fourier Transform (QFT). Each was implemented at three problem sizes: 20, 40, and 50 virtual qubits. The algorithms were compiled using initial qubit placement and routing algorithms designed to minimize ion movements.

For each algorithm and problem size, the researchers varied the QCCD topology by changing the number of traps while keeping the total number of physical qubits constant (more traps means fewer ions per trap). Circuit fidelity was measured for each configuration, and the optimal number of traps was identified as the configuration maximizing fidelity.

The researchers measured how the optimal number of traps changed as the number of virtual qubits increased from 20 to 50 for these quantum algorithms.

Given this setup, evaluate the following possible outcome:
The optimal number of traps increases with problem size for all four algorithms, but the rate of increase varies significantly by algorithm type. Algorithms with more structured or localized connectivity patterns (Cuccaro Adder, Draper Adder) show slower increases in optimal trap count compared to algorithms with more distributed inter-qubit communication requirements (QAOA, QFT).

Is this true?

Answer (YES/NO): NO